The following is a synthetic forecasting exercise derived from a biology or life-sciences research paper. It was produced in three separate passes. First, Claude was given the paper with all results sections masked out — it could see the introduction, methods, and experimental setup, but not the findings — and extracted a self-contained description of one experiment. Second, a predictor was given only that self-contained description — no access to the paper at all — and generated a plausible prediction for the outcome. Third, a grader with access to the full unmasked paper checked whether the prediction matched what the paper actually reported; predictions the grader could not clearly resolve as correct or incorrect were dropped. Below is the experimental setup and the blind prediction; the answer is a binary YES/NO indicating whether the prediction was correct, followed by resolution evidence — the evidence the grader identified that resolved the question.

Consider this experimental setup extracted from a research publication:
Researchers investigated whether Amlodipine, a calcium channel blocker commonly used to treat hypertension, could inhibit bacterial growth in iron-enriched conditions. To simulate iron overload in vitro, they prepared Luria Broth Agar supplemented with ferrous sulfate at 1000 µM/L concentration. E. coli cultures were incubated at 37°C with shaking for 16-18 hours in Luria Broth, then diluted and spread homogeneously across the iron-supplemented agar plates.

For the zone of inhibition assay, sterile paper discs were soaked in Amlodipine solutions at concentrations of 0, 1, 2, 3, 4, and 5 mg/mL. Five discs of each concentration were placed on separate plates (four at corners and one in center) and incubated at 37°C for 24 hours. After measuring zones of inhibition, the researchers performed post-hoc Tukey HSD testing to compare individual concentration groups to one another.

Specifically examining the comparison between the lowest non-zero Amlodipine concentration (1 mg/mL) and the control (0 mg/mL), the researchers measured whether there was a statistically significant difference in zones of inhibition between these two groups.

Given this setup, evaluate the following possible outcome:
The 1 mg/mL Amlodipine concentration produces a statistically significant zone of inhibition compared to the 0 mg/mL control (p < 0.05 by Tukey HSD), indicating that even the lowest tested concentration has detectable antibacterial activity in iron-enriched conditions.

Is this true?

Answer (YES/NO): NO